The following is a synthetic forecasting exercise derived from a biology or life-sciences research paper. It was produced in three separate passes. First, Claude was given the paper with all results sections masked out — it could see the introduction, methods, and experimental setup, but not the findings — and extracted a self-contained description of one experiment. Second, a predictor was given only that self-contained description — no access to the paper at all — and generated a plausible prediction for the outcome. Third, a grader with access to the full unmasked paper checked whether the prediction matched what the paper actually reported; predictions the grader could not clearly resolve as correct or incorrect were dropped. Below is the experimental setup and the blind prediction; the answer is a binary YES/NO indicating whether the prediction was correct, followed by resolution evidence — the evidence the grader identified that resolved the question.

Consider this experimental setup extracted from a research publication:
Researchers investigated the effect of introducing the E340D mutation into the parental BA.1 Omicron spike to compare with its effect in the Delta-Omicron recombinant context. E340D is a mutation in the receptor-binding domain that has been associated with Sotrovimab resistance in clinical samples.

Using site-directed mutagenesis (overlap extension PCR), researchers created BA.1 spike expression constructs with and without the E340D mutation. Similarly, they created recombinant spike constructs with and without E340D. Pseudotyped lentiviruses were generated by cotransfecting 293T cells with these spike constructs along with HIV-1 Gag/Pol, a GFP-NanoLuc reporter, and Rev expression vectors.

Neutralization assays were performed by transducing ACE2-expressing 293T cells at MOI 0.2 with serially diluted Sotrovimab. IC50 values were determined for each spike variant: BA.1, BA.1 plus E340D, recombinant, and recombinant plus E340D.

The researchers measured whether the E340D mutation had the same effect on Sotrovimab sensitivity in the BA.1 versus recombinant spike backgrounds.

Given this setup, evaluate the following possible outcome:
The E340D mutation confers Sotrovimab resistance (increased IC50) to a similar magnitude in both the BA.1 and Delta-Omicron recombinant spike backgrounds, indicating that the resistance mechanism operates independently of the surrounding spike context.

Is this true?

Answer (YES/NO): NO